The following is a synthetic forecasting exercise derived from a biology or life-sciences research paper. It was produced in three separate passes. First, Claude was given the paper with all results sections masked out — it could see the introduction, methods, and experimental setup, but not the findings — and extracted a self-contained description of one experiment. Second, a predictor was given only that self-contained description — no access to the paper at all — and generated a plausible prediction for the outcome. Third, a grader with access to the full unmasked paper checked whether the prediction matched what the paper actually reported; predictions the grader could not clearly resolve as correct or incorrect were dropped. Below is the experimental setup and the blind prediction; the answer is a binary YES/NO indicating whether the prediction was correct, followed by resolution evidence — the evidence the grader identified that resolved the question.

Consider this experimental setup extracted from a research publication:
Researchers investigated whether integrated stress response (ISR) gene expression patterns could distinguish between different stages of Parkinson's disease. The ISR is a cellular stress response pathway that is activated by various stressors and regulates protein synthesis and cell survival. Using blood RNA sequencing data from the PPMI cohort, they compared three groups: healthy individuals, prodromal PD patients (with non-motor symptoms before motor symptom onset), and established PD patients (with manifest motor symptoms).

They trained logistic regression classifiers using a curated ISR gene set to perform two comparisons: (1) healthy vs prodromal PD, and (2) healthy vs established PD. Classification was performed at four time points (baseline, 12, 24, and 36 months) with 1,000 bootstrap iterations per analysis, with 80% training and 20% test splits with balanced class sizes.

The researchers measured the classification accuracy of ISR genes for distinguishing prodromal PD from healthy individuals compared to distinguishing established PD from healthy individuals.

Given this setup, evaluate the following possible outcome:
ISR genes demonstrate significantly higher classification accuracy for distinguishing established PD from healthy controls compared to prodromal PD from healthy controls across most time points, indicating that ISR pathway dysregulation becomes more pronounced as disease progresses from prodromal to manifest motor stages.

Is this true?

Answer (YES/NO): NO